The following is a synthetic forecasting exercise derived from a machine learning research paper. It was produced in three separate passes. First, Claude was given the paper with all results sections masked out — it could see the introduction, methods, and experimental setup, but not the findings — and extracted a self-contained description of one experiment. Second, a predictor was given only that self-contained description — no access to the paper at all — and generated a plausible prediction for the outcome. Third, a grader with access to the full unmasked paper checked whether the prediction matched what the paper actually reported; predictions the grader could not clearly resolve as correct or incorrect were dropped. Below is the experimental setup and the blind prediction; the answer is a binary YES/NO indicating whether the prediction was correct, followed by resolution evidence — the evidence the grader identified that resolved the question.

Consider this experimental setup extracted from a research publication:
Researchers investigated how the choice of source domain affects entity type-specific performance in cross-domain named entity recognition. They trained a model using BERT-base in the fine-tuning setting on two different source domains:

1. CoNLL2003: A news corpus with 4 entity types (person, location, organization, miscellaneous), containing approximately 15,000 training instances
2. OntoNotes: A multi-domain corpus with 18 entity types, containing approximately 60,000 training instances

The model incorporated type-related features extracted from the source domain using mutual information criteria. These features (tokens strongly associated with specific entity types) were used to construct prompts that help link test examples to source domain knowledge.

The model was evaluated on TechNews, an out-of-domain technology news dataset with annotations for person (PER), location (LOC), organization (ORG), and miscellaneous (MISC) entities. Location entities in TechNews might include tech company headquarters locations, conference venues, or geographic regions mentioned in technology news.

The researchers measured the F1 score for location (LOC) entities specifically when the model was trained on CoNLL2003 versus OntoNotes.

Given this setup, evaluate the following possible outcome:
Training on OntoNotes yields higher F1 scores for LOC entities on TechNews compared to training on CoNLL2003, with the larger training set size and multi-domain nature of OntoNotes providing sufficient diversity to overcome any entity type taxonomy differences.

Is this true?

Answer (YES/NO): NO